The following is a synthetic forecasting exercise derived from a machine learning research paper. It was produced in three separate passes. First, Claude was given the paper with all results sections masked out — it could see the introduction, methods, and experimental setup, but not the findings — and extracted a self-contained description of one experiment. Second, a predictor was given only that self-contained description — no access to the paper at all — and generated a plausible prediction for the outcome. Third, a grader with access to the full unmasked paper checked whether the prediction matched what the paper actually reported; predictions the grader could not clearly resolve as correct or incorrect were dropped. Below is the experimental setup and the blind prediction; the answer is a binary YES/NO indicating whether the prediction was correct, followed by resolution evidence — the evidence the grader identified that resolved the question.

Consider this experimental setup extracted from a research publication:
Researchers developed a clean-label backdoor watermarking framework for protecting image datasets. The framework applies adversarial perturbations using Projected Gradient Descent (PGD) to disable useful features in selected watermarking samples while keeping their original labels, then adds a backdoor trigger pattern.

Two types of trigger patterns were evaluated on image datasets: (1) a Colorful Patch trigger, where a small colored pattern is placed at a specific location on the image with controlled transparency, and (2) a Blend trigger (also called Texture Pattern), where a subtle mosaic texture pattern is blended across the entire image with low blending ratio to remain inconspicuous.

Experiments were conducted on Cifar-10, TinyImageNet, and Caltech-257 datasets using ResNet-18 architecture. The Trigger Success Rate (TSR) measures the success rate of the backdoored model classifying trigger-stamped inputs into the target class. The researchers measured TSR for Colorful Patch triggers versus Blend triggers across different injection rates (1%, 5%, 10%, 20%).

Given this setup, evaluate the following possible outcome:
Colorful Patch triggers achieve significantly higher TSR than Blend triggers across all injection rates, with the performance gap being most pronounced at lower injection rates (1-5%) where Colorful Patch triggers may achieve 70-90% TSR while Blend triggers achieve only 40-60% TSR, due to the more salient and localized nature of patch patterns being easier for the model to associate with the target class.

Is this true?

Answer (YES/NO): NO